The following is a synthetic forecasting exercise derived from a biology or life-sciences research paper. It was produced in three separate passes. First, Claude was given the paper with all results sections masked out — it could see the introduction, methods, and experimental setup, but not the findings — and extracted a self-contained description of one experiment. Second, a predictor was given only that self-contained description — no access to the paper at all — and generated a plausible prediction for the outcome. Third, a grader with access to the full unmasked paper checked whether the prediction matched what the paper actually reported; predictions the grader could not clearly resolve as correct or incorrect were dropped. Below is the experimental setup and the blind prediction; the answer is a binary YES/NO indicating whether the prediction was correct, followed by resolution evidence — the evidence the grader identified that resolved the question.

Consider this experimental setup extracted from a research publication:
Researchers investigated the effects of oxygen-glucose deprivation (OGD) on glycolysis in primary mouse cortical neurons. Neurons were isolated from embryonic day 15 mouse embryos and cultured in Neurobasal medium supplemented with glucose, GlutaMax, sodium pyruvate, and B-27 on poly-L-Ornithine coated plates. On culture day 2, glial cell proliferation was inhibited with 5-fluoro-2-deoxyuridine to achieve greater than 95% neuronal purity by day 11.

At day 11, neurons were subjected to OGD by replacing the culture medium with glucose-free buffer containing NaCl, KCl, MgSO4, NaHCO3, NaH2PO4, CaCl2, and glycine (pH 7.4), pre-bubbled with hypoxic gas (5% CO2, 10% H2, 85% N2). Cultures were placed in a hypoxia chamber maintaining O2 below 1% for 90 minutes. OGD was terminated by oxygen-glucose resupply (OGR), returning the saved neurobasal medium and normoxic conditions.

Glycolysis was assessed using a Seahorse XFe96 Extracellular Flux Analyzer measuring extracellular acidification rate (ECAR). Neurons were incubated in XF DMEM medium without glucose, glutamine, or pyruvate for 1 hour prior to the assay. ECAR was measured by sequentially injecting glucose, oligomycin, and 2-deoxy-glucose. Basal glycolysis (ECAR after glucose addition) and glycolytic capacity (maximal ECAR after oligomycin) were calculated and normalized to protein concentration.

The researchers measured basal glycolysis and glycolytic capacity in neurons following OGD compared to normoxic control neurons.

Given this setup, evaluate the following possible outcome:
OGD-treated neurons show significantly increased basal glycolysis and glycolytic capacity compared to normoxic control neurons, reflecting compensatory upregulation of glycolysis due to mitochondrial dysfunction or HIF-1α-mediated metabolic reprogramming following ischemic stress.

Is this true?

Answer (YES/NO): NO